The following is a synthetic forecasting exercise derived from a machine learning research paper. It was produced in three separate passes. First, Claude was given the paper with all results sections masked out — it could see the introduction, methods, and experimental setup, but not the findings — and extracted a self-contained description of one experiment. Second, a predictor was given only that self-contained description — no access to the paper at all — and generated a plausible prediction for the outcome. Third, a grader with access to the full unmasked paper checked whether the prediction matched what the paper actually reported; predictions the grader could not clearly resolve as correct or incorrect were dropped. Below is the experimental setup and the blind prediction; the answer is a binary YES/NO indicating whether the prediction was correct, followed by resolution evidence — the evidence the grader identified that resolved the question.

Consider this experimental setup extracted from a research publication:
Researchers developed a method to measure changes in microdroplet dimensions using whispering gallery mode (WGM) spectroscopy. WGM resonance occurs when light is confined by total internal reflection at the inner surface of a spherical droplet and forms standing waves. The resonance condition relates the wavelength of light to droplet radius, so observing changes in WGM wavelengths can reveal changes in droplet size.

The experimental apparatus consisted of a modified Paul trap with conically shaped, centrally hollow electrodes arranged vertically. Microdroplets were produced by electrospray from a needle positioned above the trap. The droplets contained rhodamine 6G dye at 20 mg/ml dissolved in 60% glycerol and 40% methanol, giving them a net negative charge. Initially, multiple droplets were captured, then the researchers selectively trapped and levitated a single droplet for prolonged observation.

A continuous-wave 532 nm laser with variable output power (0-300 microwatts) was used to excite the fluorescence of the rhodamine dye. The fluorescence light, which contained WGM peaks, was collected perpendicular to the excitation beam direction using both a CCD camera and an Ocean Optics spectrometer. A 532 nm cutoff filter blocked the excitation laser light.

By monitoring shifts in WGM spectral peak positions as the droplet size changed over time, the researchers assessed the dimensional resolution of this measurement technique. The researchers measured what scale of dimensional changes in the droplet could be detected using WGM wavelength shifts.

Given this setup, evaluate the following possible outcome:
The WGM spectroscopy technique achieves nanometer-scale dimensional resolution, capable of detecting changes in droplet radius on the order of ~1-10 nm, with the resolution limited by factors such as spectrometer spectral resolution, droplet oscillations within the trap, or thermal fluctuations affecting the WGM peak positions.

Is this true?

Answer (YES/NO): NO